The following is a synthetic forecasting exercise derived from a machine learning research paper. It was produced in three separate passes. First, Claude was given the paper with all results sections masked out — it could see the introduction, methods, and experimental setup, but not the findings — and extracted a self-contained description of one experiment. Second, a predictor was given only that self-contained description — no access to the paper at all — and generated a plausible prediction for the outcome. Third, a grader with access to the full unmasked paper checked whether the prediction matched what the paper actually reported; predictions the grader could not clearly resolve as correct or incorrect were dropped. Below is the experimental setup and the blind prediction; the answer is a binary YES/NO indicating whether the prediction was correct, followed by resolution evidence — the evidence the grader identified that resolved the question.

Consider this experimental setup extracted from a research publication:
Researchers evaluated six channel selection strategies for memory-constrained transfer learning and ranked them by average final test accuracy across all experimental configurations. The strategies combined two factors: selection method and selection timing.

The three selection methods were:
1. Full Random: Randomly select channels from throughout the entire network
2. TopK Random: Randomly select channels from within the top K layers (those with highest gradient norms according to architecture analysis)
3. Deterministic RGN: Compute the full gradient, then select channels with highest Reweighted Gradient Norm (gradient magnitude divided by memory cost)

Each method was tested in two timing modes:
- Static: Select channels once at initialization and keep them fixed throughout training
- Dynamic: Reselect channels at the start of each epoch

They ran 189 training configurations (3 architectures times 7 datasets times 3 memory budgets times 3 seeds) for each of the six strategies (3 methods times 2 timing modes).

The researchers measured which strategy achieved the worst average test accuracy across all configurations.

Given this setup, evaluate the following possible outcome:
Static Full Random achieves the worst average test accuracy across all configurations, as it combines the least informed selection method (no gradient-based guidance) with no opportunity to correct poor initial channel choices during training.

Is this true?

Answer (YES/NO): YES